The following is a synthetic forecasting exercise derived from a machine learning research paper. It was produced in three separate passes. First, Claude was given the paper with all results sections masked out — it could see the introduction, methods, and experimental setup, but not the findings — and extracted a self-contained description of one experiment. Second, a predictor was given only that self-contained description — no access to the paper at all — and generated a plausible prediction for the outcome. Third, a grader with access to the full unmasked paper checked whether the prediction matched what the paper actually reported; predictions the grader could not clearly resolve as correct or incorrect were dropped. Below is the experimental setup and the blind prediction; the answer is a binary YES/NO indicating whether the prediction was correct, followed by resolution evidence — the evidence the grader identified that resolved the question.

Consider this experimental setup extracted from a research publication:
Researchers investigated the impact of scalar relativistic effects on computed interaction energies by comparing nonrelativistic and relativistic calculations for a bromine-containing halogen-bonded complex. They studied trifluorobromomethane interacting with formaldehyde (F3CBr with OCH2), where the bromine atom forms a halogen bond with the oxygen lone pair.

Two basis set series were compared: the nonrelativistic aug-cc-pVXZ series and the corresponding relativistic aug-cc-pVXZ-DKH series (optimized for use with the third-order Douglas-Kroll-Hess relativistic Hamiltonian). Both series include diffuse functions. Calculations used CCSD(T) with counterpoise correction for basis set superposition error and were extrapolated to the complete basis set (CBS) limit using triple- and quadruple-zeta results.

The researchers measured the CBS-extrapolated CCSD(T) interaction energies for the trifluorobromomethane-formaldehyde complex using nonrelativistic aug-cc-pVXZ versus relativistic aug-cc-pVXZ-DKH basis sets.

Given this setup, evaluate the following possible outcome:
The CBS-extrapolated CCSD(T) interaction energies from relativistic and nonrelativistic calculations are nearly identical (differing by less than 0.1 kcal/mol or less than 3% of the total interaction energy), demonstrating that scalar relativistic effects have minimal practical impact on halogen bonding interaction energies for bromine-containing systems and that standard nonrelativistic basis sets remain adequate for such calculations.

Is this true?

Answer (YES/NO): NO